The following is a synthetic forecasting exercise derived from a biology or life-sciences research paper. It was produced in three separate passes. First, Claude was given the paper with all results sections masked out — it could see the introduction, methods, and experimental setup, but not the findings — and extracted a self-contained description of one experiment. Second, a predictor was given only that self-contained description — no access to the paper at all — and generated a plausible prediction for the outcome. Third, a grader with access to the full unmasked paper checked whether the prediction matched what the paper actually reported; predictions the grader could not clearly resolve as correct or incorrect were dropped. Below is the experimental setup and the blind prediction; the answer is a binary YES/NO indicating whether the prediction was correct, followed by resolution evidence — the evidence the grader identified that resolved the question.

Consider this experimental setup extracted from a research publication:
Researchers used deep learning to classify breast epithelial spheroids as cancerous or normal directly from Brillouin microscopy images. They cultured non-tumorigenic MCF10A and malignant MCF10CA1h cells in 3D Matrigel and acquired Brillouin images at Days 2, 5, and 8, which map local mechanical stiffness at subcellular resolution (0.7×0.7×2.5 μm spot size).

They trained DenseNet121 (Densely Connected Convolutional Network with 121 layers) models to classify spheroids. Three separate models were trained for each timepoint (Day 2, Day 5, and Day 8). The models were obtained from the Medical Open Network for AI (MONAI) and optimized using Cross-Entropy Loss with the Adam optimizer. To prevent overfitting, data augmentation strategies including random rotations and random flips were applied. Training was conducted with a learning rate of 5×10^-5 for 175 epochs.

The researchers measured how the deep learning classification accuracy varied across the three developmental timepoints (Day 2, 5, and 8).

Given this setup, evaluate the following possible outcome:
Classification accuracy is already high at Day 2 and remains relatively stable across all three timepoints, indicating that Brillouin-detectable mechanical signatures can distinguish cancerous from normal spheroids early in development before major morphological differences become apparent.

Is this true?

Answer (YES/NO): NO